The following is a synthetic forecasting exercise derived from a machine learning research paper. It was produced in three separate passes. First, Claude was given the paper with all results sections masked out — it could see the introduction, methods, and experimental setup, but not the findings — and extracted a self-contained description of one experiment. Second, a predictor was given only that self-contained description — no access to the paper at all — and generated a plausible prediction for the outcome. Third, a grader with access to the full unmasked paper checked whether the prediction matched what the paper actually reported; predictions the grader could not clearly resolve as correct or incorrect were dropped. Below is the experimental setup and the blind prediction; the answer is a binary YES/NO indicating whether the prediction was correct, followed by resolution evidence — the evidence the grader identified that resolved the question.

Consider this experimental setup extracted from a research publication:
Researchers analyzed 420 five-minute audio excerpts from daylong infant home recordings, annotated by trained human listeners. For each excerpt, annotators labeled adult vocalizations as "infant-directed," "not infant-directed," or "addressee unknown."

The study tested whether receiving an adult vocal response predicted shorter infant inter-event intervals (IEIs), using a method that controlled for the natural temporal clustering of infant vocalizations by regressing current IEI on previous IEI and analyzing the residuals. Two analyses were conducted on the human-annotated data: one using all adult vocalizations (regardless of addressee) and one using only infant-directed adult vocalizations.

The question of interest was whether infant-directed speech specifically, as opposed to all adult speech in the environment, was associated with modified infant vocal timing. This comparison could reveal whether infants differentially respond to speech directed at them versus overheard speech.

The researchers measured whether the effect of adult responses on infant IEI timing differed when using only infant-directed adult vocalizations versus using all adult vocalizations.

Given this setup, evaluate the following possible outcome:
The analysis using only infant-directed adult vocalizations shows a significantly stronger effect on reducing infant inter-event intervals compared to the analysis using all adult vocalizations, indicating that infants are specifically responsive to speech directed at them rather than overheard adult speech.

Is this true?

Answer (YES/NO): NO